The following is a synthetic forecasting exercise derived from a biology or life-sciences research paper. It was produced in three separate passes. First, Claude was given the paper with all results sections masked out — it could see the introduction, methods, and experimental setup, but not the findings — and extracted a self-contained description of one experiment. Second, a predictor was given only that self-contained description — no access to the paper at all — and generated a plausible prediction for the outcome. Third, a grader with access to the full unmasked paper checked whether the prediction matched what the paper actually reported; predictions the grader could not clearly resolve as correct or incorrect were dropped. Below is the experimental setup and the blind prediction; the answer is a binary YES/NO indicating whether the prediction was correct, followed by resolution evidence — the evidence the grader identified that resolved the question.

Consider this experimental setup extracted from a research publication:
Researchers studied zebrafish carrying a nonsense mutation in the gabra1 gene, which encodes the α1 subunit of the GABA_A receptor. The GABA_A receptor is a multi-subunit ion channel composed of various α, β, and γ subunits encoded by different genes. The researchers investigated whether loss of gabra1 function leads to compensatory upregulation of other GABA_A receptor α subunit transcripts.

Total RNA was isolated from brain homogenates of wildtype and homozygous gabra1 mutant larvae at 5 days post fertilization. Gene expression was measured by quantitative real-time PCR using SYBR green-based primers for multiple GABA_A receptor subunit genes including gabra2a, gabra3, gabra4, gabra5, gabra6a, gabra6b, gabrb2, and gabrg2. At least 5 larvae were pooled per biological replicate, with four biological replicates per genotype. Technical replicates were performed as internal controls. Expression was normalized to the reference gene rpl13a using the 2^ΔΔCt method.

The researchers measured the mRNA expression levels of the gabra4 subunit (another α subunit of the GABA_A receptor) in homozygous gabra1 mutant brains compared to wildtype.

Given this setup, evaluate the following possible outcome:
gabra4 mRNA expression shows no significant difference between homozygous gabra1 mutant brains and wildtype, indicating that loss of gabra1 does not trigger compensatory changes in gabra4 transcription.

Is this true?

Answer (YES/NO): NO